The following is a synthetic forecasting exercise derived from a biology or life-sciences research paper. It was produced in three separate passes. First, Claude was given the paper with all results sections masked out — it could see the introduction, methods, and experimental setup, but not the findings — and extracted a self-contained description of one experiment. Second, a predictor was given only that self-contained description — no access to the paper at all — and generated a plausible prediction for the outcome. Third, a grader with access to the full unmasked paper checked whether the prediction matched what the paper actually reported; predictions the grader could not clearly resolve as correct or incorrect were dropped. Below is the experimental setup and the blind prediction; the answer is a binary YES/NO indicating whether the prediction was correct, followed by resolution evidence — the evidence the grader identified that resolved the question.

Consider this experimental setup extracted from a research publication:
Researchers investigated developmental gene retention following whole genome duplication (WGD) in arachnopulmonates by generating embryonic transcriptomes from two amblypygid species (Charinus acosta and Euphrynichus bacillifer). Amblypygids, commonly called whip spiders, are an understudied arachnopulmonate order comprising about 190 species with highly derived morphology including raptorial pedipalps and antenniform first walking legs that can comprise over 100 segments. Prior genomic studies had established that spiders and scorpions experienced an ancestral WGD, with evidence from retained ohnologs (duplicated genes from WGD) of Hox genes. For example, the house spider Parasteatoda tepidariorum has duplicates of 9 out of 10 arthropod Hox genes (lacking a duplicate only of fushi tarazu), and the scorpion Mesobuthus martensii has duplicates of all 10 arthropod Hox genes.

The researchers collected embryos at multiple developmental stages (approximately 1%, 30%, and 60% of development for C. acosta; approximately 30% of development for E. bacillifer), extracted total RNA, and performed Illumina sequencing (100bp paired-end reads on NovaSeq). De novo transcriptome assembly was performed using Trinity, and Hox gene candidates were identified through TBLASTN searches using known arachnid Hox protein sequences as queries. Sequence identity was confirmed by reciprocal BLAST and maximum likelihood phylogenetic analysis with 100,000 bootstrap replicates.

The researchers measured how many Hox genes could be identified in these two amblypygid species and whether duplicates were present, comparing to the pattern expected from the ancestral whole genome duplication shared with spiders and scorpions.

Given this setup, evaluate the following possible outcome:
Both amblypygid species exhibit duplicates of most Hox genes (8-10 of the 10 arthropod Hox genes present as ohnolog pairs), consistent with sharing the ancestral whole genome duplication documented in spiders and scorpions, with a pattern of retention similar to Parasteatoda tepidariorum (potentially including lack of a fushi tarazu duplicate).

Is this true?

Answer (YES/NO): NO